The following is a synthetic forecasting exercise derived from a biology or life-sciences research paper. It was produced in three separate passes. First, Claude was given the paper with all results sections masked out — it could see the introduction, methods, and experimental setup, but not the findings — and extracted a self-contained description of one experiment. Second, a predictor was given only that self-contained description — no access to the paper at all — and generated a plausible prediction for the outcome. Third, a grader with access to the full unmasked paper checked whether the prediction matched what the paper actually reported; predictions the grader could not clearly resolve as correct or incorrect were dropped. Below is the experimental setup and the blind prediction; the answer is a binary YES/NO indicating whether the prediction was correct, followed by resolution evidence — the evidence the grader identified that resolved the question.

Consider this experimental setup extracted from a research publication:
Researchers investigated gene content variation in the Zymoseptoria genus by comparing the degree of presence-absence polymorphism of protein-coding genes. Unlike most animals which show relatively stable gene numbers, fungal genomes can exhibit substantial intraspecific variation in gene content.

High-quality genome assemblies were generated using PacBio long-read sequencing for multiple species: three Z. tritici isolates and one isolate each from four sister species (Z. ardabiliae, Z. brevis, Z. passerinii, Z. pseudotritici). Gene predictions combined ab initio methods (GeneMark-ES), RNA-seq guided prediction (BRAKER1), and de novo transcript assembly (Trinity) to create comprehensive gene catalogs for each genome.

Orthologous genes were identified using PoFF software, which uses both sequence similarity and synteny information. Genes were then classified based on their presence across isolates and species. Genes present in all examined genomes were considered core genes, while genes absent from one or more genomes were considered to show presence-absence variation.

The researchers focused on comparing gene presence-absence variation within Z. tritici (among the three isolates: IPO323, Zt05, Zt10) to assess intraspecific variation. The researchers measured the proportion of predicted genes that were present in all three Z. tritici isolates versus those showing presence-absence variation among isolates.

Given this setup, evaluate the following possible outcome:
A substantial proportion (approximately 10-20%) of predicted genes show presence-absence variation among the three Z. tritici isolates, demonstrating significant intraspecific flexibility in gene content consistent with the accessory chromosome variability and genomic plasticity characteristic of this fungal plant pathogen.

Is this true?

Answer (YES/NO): NO